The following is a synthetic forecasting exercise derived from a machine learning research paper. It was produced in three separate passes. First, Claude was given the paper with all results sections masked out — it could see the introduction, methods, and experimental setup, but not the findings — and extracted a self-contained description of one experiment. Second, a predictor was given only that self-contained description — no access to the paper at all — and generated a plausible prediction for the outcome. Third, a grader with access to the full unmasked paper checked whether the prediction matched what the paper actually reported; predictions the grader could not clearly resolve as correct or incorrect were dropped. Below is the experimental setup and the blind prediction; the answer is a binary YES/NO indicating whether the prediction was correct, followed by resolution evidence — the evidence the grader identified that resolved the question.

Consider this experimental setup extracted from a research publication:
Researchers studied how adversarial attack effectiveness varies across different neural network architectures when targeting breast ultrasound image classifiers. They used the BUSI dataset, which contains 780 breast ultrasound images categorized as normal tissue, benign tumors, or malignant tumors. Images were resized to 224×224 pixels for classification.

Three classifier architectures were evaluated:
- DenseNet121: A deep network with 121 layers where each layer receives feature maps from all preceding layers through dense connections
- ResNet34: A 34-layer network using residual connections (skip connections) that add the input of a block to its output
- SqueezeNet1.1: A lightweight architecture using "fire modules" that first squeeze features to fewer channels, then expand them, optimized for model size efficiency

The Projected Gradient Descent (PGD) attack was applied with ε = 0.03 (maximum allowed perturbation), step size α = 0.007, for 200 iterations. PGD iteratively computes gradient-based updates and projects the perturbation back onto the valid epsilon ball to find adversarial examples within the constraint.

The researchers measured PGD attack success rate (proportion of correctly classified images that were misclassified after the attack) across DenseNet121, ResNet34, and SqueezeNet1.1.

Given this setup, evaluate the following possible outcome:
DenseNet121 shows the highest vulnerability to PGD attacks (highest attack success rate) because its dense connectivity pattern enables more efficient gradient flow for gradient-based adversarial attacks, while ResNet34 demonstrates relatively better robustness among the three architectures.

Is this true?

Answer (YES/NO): NO